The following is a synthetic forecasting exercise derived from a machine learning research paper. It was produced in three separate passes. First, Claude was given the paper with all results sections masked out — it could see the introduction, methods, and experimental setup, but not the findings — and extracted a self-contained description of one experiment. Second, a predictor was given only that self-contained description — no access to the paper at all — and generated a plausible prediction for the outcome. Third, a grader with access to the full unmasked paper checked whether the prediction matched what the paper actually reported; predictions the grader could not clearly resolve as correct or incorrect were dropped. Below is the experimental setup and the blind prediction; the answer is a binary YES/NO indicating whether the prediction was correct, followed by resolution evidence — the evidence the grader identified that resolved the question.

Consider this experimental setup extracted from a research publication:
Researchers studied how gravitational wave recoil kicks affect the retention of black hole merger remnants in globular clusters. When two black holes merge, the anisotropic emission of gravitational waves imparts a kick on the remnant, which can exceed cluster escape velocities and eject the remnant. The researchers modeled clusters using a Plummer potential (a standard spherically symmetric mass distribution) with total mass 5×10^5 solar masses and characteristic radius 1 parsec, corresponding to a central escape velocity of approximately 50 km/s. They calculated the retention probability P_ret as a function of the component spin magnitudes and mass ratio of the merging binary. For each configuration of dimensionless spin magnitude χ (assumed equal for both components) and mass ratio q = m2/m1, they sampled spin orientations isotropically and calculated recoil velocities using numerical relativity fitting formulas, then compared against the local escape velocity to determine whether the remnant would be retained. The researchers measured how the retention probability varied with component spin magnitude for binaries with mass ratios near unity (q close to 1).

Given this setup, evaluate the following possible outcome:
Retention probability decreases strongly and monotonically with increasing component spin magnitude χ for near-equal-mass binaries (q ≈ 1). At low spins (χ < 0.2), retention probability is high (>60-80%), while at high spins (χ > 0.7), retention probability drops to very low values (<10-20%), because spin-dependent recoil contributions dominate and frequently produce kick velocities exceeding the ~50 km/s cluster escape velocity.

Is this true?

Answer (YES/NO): NO